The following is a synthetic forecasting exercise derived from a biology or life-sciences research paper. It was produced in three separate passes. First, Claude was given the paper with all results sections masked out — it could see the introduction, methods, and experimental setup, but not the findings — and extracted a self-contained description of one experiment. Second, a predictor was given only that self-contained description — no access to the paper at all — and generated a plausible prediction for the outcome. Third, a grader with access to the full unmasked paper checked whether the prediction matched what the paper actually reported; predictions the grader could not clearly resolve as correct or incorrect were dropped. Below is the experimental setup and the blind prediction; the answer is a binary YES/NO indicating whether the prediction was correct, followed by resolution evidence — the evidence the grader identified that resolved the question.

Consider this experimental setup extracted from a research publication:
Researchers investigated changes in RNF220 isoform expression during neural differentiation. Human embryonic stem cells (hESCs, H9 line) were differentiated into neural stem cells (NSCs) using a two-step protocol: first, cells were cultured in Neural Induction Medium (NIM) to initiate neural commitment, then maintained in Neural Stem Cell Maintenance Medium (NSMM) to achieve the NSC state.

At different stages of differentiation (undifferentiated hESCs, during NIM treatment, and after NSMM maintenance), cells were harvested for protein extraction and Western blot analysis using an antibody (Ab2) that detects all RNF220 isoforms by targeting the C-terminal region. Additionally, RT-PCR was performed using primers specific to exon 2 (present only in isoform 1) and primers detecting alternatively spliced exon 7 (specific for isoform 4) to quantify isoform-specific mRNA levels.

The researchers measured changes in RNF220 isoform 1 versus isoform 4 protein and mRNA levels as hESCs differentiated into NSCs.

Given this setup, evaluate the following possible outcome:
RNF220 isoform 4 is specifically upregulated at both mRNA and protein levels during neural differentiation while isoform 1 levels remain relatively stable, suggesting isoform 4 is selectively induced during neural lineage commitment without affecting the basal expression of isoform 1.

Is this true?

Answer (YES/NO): NO